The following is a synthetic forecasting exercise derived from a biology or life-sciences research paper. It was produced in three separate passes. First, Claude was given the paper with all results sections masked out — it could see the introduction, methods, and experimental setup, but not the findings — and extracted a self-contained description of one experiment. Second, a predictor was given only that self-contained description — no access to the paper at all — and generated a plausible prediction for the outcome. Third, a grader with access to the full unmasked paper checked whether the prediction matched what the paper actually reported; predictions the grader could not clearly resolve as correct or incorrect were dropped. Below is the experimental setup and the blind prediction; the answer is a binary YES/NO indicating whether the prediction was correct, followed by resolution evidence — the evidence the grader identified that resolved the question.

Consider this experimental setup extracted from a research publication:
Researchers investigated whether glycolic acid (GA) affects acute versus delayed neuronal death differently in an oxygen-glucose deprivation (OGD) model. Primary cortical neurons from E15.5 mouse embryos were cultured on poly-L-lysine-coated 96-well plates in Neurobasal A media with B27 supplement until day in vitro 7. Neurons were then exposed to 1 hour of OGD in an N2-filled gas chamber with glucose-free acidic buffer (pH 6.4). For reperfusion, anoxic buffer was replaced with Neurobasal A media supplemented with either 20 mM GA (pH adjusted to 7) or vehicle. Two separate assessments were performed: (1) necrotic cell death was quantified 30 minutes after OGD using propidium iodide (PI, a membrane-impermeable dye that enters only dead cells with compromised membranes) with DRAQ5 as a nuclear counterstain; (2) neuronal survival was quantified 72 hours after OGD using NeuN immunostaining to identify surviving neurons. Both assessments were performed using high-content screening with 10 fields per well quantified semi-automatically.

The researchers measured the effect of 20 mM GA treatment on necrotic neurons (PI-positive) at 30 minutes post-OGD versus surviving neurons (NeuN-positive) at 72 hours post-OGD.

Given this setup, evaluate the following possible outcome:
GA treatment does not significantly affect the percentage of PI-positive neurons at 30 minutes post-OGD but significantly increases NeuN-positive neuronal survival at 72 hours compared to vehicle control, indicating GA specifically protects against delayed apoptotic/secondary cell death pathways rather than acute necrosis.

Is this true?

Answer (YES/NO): NO